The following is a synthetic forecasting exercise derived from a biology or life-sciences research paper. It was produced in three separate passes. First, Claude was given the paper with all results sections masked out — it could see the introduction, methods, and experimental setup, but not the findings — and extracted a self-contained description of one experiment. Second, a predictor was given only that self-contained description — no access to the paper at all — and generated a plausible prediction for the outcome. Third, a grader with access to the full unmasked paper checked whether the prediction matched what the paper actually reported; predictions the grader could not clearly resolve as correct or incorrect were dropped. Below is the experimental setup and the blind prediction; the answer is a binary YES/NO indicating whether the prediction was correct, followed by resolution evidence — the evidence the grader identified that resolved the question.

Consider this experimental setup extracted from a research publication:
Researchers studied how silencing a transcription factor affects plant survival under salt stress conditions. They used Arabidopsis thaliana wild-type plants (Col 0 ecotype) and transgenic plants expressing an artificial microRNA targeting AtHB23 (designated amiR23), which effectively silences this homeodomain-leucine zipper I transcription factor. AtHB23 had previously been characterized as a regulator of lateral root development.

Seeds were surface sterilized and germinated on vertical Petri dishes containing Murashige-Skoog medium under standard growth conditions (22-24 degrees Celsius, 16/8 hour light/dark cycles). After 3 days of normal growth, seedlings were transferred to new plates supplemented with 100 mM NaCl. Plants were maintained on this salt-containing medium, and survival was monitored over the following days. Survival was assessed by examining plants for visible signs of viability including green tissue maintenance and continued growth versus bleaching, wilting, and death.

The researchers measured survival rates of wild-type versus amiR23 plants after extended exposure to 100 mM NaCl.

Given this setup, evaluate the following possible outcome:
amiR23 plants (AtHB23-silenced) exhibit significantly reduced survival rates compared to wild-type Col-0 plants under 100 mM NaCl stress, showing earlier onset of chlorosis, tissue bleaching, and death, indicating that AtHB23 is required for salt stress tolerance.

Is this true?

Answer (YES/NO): YES